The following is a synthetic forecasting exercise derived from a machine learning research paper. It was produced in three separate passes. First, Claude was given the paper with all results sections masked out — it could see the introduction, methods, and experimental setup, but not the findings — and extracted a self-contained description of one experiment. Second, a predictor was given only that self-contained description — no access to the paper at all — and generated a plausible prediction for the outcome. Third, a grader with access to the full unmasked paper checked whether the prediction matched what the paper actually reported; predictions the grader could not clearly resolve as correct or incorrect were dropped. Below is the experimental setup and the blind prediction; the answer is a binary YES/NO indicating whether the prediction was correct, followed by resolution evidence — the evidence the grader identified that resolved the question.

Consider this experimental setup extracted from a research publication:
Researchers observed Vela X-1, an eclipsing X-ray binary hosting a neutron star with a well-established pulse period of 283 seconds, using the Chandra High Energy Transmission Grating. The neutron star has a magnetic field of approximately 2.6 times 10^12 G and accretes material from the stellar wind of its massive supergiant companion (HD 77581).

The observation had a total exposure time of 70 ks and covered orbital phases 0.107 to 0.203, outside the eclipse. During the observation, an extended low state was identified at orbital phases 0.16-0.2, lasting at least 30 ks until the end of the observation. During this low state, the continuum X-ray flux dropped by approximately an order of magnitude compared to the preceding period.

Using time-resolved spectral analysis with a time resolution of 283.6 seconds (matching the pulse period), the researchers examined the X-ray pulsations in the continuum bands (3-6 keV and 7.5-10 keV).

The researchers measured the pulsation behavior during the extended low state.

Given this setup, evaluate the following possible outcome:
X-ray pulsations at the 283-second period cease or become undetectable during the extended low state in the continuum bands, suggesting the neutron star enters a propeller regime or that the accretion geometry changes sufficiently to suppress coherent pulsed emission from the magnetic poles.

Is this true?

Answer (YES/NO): YES